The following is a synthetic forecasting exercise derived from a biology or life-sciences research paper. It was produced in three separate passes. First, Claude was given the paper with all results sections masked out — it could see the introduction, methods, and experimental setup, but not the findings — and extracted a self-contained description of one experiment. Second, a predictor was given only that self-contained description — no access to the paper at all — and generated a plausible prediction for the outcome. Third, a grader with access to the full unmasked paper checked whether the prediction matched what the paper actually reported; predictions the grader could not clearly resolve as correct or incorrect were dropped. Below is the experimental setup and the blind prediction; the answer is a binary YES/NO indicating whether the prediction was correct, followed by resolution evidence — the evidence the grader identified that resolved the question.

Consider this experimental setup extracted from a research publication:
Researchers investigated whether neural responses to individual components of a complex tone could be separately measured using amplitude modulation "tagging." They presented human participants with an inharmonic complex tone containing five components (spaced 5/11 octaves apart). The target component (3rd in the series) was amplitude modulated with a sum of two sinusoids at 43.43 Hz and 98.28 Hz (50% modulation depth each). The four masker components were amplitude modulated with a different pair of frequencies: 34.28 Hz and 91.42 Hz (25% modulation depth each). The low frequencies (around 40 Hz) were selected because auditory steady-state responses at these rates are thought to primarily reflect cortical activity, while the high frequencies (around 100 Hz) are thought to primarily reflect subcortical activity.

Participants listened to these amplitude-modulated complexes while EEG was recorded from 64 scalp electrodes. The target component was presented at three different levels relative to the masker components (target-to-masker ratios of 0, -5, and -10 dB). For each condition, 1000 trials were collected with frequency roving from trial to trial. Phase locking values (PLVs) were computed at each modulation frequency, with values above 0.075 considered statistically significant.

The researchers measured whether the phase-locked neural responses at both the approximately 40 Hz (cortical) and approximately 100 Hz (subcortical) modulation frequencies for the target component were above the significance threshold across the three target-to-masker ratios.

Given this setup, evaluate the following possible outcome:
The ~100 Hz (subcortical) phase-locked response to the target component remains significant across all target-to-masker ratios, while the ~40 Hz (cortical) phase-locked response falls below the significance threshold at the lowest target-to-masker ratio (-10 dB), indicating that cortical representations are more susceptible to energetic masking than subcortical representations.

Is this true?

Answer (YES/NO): NO